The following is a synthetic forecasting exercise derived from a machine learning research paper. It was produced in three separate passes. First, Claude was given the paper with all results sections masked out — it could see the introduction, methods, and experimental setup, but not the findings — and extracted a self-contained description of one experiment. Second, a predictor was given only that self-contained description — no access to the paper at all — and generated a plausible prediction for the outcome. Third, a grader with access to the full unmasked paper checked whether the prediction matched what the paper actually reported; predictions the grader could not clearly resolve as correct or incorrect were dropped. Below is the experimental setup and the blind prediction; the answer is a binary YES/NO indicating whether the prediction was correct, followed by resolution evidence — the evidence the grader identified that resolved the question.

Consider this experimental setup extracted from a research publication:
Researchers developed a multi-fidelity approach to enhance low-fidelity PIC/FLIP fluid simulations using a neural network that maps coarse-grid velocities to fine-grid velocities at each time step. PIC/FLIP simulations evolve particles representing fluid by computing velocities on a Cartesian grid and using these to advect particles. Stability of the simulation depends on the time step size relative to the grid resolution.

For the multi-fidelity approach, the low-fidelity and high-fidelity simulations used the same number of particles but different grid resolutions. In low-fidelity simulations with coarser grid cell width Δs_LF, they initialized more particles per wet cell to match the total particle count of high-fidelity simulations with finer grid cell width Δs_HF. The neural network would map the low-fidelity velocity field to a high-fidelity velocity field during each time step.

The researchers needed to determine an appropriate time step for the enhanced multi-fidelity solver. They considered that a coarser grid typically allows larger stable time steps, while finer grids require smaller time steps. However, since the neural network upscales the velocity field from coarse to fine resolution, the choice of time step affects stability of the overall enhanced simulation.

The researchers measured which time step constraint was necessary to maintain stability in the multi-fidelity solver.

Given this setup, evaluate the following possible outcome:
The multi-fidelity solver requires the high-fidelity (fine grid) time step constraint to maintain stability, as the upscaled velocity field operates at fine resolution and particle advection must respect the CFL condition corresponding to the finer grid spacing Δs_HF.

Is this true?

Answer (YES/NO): YES